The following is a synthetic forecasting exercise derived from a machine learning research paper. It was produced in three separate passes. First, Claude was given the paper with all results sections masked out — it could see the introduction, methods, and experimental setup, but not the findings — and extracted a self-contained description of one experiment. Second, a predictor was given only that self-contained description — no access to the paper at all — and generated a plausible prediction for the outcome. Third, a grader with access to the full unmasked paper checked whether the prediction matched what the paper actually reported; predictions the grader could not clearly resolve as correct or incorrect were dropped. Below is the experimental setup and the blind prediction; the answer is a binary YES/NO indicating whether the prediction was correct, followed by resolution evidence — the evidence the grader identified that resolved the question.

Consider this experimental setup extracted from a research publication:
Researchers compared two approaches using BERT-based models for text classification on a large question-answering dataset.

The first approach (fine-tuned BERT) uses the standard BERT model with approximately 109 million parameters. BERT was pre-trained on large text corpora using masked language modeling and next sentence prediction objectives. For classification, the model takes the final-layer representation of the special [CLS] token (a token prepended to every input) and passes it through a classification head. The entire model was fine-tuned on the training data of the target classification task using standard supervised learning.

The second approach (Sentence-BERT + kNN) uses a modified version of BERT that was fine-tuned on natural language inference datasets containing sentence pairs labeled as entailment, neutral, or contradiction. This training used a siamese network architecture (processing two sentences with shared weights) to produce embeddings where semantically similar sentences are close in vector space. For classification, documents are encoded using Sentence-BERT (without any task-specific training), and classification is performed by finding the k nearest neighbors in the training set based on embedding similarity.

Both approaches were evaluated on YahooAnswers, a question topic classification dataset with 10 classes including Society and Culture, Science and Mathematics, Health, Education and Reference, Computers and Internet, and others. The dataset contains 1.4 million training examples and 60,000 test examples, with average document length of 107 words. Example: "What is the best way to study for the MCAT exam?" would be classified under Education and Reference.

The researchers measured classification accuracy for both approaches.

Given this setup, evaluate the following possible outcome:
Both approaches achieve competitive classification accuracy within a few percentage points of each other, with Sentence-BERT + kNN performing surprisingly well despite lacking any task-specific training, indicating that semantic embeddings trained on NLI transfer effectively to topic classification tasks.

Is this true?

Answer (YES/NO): YES